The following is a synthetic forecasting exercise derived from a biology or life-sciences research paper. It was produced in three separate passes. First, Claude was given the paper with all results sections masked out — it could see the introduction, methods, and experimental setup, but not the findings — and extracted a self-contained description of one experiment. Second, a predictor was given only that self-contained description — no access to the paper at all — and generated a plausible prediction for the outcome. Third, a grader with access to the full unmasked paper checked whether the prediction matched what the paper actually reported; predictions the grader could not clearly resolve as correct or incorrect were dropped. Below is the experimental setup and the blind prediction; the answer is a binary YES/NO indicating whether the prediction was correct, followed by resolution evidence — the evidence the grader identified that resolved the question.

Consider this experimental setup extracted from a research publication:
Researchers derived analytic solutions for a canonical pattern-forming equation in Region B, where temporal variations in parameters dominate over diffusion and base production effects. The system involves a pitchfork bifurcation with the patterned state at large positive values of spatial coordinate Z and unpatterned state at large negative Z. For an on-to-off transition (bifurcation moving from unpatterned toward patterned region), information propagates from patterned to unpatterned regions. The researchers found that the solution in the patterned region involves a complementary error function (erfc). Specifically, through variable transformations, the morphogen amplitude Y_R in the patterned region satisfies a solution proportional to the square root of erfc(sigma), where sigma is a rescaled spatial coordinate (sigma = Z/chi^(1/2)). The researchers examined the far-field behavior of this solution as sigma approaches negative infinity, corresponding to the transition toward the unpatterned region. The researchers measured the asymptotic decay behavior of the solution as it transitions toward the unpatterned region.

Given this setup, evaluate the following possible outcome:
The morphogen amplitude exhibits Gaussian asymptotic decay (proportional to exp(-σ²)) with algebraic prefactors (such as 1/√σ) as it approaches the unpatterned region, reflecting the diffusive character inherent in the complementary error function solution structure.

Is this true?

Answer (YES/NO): YES